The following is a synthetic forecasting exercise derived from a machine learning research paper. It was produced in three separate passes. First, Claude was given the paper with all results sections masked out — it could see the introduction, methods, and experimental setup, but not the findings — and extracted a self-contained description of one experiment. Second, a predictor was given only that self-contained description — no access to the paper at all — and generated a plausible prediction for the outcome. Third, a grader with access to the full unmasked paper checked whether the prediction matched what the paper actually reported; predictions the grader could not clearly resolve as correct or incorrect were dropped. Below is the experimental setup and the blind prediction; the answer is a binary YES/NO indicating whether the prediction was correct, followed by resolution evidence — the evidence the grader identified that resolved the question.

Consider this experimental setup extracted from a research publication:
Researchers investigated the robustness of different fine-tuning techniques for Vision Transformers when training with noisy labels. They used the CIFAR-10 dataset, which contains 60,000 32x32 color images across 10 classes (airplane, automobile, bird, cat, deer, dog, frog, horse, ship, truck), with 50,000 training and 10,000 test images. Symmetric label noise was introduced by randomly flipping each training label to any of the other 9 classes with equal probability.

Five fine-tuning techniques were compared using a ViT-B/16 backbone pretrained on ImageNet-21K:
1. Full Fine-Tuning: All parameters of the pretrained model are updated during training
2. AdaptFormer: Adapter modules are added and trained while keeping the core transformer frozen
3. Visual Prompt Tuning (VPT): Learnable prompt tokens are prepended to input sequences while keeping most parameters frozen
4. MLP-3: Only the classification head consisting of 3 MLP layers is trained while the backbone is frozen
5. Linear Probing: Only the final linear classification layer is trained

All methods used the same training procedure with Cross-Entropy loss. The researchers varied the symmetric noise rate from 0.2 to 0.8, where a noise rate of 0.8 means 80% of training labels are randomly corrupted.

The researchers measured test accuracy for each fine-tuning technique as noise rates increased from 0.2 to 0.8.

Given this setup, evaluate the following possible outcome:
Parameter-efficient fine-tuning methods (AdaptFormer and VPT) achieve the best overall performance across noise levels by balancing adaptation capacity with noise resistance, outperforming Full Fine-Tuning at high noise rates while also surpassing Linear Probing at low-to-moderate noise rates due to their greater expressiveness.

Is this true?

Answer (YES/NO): NO